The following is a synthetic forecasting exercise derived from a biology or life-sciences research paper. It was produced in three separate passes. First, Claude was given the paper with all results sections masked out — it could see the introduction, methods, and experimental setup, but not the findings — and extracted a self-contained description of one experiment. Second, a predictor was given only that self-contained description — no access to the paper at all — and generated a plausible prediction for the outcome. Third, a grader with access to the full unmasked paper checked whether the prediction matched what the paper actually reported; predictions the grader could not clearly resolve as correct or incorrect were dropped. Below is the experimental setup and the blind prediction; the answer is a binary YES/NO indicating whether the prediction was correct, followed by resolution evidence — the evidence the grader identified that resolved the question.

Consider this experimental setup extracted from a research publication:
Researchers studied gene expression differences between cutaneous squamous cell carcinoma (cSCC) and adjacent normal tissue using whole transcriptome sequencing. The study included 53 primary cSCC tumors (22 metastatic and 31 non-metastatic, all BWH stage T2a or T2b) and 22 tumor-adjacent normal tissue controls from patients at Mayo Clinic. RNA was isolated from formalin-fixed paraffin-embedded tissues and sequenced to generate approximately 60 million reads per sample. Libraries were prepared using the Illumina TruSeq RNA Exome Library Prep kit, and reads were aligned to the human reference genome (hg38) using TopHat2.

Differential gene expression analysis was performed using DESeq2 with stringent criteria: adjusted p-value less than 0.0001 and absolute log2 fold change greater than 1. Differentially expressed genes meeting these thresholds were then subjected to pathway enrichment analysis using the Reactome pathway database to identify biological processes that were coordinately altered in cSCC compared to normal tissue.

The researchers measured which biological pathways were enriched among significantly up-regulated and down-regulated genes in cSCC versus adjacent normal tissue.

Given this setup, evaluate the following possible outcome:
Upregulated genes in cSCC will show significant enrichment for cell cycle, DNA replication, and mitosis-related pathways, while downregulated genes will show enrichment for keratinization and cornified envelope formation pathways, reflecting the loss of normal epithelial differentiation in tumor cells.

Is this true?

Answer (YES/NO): NO